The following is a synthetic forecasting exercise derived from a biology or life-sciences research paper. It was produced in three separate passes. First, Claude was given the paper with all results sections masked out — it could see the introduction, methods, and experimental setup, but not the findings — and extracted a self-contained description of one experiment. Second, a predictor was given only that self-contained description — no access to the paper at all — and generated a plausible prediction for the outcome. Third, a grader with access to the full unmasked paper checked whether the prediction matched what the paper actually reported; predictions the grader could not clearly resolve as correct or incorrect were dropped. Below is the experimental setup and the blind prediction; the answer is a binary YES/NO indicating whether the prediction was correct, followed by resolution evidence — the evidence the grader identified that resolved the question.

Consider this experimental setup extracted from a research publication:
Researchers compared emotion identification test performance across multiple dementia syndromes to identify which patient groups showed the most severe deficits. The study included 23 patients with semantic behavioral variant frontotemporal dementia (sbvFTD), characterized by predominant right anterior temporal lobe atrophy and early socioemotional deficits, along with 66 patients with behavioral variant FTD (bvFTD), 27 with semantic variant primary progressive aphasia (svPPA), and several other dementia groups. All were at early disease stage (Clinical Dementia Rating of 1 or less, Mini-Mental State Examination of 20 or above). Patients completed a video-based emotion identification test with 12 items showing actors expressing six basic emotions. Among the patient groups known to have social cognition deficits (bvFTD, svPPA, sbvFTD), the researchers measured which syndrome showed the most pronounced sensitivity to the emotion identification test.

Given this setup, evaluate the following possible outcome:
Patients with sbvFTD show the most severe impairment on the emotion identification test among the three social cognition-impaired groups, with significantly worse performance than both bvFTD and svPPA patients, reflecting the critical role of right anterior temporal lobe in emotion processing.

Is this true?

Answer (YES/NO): YES